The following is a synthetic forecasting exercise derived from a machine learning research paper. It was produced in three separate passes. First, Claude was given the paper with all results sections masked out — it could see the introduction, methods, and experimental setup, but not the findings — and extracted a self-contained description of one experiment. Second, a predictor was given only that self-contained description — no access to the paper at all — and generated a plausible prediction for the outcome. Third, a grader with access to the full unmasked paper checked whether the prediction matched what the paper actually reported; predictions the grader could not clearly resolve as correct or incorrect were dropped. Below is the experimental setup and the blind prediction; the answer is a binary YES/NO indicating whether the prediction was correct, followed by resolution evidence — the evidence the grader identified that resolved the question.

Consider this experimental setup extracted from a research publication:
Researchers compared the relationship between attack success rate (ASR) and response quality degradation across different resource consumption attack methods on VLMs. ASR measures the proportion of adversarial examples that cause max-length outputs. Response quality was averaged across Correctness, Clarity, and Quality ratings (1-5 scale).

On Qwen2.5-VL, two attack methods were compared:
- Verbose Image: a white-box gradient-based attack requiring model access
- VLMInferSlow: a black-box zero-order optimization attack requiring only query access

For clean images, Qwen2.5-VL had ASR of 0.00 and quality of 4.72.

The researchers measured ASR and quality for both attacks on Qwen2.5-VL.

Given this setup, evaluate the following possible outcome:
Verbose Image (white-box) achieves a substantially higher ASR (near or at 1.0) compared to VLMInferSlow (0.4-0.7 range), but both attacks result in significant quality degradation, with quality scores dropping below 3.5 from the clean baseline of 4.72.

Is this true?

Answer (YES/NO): NO